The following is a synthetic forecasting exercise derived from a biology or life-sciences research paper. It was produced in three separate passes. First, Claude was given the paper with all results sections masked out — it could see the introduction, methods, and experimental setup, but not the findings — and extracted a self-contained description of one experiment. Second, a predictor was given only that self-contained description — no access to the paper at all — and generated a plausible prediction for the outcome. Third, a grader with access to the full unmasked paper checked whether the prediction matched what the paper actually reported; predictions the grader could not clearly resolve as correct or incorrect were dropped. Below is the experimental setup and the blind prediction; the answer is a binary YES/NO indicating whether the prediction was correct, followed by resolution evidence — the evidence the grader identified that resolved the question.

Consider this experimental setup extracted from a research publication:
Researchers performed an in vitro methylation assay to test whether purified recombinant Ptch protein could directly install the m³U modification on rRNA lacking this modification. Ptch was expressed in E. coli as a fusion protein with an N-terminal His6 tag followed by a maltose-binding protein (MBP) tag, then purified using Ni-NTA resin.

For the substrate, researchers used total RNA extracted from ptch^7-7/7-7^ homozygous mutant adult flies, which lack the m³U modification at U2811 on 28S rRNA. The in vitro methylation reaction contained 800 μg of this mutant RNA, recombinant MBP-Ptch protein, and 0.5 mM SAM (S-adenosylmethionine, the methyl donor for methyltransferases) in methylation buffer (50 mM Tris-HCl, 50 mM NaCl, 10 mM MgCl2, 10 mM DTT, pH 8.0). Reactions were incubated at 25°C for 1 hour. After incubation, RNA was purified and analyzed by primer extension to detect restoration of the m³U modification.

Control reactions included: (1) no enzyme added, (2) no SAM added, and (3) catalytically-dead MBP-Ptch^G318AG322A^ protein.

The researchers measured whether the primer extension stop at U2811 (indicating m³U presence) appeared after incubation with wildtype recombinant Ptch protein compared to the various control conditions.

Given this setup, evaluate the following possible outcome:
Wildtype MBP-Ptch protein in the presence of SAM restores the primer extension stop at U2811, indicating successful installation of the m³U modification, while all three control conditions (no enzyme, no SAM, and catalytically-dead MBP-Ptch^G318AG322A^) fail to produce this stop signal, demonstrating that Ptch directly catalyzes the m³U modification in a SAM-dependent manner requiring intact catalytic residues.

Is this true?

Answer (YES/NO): YES